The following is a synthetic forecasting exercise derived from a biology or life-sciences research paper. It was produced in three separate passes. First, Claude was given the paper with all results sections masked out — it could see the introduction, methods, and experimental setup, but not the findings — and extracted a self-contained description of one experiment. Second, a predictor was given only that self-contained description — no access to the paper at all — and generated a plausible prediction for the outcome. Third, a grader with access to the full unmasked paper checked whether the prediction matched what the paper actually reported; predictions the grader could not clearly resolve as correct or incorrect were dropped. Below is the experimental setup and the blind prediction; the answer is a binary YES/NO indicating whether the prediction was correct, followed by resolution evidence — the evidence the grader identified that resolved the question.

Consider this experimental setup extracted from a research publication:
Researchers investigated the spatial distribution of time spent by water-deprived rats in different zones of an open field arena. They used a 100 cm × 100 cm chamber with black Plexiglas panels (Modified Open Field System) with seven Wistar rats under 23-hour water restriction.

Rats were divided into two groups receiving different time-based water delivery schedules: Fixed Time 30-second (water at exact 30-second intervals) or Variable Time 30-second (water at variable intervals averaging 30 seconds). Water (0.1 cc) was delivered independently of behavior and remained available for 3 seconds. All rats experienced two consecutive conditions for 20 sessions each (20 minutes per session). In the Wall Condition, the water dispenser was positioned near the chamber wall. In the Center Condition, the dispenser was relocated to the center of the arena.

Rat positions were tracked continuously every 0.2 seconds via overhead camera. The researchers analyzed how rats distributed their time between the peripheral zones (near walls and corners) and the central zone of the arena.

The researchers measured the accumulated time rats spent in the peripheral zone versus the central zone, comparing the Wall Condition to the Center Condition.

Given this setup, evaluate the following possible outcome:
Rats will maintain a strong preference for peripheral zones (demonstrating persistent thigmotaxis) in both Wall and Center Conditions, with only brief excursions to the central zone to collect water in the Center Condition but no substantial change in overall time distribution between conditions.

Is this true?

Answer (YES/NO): NO